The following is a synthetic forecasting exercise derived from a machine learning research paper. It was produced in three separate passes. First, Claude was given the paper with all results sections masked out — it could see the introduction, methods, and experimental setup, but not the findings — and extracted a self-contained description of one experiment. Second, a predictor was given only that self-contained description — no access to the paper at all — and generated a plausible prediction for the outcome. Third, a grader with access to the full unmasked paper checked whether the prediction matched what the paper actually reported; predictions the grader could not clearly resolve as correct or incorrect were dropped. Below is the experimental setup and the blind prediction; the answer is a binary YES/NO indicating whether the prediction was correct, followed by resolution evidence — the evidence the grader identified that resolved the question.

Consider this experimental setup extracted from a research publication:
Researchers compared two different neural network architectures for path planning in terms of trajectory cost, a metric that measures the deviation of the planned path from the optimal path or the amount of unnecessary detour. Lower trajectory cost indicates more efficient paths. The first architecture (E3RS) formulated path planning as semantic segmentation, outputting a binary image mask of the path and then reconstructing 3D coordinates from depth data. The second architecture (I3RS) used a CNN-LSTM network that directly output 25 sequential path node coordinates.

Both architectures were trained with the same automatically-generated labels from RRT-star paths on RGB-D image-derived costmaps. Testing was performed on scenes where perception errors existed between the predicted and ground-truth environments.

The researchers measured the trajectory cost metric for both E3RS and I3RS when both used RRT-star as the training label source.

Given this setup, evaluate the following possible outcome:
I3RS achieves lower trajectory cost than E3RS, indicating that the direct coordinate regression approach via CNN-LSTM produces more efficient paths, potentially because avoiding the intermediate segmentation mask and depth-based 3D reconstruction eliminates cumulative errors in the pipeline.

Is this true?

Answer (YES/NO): YES